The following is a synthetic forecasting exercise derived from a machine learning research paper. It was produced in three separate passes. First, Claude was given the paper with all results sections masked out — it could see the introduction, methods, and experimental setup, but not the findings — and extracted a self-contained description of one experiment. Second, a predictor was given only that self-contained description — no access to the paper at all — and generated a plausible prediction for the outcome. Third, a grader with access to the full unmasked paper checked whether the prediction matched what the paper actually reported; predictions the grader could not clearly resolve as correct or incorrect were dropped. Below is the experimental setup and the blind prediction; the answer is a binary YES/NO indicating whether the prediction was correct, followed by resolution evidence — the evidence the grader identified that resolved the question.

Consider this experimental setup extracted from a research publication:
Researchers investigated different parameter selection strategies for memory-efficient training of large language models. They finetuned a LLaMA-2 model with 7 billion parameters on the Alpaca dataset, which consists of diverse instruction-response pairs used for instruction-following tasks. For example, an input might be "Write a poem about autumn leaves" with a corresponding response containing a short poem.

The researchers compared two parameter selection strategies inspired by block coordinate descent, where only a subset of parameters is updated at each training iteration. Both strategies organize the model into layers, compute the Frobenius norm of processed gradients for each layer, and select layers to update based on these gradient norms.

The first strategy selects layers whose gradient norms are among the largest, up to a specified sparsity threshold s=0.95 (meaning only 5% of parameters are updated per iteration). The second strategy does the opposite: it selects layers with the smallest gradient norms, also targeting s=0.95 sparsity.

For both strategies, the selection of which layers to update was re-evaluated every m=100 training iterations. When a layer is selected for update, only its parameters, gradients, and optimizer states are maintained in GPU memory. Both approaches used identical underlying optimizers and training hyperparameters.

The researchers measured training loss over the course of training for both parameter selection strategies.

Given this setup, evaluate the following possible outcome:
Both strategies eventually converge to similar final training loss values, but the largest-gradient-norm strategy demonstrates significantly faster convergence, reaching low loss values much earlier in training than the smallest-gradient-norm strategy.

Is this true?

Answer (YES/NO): NO